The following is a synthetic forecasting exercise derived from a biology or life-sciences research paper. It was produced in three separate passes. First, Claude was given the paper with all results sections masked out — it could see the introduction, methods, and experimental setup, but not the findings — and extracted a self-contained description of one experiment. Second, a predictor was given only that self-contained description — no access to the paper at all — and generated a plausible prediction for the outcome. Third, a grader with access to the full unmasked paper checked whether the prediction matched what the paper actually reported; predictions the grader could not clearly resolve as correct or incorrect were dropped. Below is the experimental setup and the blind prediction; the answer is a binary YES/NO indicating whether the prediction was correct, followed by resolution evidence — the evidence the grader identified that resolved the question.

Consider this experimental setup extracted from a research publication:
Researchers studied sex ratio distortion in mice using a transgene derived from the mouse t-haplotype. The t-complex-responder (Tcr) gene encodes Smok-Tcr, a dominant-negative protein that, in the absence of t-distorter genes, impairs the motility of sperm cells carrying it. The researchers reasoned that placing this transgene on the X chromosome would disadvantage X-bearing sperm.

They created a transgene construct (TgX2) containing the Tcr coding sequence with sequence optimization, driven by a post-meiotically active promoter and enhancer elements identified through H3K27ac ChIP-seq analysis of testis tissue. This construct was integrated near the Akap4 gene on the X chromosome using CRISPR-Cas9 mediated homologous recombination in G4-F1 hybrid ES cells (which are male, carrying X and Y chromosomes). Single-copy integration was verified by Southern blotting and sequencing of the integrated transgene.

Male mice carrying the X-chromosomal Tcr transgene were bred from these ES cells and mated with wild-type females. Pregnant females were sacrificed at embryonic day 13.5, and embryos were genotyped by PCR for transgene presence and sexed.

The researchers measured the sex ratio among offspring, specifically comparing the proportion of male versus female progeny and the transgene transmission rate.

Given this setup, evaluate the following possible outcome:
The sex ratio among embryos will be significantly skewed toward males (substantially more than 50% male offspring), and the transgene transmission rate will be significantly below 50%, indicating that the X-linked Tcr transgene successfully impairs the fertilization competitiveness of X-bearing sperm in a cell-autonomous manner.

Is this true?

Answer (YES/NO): YES